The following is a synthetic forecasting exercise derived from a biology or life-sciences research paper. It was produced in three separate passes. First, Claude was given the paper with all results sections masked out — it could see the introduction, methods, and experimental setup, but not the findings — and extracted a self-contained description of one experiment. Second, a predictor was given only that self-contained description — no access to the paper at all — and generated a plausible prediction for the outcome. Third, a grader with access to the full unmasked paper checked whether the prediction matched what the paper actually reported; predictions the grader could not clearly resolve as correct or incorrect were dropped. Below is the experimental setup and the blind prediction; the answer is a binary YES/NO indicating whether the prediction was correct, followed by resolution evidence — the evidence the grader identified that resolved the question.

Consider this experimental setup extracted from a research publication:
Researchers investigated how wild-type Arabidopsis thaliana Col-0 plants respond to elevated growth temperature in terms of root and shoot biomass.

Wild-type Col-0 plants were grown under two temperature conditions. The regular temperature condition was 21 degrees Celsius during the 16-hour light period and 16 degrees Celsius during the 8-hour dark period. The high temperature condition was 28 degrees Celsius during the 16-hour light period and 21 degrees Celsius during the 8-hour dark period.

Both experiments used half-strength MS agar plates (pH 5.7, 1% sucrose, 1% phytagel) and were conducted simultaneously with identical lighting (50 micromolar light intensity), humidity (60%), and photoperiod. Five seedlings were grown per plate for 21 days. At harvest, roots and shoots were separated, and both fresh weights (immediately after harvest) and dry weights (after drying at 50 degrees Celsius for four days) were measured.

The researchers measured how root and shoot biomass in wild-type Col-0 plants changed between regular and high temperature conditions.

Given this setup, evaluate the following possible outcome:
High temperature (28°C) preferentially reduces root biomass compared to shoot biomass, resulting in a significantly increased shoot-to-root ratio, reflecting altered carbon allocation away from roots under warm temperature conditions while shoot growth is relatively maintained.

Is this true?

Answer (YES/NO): NO